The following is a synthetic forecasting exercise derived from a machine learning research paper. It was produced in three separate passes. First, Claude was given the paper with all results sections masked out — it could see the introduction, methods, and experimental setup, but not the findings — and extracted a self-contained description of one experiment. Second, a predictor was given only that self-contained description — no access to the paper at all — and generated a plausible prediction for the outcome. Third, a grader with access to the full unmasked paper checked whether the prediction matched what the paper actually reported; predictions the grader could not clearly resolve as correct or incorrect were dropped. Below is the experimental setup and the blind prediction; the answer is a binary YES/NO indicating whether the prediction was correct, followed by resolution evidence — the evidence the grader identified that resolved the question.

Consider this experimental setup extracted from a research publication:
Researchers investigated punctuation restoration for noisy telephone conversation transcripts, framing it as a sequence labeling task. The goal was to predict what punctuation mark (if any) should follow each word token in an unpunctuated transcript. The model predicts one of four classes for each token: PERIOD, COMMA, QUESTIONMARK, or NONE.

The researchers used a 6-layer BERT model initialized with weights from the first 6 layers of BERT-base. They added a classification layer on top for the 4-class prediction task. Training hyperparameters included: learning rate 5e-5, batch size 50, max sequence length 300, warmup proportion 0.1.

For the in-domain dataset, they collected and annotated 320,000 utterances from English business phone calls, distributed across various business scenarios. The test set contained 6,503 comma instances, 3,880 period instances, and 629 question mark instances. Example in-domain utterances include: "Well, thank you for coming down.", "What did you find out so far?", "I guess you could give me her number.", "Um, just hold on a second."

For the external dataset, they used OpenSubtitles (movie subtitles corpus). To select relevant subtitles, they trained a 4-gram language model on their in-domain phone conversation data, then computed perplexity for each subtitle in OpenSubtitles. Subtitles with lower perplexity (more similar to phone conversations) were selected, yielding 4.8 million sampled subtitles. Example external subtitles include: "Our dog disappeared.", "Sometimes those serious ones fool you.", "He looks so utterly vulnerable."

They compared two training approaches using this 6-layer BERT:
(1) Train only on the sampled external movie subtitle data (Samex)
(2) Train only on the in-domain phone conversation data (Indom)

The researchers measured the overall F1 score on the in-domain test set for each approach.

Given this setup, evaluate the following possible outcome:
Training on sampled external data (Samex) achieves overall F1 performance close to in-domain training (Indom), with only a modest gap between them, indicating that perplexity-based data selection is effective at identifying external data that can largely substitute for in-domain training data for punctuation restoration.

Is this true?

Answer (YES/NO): NO